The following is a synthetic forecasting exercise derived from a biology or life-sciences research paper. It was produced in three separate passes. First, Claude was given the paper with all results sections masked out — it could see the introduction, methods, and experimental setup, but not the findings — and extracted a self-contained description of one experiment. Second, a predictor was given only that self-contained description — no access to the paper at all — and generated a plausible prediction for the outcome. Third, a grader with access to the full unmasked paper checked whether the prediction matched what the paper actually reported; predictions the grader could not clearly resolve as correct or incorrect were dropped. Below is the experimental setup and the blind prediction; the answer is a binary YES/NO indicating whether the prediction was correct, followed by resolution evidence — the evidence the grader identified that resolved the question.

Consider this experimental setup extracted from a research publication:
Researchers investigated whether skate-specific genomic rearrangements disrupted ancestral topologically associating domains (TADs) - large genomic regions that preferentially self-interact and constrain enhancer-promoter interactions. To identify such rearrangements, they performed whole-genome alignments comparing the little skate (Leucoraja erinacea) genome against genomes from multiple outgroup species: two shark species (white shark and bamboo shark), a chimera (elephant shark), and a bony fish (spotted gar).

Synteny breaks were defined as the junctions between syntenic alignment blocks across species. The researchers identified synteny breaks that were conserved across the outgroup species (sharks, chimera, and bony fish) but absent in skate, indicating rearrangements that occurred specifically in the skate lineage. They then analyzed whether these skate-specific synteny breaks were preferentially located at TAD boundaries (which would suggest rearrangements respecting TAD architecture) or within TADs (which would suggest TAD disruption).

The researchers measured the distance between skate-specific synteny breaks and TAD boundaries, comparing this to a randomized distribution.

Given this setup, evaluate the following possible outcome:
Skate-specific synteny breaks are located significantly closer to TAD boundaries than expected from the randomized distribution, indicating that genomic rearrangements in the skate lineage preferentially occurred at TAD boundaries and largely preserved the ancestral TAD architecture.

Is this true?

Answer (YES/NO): YES